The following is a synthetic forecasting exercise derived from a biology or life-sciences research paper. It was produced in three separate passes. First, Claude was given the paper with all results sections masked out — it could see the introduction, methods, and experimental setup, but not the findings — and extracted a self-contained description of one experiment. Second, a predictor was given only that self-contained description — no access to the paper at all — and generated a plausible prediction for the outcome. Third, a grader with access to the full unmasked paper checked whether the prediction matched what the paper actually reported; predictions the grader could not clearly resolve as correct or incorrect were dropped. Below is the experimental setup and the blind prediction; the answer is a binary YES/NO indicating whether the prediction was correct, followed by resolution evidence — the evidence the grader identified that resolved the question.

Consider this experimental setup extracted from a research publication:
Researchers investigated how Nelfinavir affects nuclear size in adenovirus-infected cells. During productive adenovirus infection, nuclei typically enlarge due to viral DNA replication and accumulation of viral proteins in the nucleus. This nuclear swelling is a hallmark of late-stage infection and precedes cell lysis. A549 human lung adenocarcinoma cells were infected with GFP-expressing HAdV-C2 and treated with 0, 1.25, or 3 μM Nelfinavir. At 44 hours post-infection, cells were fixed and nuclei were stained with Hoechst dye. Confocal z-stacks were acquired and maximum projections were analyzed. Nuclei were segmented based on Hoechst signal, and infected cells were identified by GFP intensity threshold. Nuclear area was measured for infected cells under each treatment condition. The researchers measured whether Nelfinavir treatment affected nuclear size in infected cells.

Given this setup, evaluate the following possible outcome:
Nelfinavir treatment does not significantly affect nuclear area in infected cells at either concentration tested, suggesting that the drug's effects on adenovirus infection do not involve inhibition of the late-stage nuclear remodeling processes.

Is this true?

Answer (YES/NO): YES